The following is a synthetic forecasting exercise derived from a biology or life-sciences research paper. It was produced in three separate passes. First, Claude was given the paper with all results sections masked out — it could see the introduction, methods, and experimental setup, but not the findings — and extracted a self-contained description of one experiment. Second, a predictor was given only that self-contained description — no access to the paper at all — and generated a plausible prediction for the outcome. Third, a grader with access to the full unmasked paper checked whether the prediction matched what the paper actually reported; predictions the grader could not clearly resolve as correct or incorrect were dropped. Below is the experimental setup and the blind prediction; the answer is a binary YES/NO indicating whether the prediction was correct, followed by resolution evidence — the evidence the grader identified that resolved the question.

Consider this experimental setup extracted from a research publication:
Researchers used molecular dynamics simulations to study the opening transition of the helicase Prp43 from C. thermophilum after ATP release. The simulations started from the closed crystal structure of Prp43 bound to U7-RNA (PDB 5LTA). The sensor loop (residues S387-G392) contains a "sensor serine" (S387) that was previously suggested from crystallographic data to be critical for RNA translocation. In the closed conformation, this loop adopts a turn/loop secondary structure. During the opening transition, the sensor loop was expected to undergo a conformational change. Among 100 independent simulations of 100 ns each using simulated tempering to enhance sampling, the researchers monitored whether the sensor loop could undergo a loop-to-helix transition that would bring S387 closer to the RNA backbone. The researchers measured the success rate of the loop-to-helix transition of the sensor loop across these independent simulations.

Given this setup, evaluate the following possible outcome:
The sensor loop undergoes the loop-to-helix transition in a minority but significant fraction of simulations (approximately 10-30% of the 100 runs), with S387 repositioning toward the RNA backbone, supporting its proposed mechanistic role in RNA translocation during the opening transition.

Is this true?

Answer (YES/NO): NO